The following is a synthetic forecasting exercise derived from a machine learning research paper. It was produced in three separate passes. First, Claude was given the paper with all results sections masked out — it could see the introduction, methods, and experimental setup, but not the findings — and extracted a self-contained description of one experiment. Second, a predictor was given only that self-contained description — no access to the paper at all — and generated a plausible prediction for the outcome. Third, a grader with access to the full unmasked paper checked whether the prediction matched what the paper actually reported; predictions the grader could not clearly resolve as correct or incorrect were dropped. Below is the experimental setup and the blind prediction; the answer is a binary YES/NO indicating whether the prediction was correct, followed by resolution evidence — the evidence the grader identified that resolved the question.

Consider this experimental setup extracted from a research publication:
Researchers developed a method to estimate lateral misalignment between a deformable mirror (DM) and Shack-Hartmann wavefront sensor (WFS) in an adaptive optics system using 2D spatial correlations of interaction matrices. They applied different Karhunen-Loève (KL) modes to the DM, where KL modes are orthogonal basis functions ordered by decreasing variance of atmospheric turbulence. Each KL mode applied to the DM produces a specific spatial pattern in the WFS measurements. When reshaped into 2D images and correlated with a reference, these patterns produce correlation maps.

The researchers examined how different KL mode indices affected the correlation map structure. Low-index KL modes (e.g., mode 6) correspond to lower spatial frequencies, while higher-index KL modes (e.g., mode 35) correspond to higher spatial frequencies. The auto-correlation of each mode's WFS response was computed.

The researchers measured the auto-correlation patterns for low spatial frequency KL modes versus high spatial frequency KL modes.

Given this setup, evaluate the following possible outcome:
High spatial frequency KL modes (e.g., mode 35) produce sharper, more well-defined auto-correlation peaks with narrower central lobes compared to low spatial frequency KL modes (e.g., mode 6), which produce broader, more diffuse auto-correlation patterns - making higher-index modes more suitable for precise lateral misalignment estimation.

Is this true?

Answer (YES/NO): NO